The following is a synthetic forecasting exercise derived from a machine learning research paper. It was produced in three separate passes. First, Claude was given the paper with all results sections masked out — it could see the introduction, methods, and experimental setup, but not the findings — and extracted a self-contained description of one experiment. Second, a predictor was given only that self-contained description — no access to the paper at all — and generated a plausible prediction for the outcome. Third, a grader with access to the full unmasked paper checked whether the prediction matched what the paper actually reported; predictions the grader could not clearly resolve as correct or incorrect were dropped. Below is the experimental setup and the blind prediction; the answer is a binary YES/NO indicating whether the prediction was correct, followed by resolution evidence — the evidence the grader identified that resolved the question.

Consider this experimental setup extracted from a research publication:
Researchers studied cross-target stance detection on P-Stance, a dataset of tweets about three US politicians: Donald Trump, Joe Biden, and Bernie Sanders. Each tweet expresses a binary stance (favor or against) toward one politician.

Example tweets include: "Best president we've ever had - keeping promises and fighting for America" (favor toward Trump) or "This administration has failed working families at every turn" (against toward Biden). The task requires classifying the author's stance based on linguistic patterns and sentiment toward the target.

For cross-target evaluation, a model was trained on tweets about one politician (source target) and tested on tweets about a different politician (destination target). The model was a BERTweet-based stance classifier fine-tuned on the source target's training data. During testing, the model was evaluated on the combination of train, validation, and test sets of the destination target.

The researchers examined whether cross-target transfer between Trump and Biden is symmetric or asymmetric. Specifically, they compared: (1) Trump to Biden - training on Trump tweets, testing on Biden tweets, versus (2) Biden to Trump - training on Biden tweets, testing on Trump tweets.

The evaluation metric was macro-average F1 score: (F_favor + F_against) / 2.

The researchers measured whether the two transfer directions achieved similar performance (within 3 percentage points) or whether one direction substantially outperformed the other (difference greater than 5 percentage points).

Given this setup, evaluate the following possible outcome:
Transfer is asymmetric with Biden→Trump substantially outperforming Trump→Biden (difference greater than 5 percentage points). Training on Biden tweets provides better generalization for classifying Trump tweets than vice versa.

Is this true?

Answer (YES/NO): YES